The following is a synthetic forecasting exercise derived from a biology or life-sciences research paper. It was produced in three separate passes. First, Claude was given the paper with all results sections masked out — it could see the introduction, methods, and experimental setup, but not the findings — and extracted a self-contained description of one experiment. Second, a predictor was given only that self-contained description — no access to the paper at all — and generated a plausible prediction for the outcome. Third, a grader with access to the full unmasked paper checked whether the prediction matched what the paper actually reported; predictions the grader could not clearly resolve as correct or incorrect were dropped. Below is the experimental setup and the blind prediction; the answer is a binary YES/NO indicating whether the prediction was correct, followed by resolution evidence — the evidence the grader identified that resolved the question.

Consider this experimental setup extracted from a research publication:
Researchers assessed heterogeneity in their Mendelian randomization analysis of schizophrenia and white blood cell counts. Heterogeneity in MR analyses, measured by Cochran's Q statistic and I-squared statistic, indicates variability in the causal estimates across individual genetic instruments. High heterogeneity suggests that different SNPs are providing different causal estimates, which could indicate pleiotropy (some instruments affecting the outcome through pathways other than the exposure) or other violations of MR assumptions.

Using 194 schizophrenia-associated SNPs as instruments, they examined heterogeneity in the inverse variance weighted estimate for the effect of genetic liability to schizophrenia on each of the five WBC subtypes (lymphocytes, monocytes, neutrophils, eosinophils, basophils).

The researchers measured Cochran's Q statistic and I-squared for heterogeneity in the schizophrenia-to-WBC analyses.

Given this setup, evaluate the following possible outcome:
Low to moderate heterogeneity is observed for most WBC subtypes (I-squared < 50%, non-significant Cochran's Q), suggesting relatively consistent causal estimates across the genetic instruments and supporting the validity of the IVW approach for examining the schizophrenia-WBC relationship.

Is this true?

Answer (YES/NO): NO